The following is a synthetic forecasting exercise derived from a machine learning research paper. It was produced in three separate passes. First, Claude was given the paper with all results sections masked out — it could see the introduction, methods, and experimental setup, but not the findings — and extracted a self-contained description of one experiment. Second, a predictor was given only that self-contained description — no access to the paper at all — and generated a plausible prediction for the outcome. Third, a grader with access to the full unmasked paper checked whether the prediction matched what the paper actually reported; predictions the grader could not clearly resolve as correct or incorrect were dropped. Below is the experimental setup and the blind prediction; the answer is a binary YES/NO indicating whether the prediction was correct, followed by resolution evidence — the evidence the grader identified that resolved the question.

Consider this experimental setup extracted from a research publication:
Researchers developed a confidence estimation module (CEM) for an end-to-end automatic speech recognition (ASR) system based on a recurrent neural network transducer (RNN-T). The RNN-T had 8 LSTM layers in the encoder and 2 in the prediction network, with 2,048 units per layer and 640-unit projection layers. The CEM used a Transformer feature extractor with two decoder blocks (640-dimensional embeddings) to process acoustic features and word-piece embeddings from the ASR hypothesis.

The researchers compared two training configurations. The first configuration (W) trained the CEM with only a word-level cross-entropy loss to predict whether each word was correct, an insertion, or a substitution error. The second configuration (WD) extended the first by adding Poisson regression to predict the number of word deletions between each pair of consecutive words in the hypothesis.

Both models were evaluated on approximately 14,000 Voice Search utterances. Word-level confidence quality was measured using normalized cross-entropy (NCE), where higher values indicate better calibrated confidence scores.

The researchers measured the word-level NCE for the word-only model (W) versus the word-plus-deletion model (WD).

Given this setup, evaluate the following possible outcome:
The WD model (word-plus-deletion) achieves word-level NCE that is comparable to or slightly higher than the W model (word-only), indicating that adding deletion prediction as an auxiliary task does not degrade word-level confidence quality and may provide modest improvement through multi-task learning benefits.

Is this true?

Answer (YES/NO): YES